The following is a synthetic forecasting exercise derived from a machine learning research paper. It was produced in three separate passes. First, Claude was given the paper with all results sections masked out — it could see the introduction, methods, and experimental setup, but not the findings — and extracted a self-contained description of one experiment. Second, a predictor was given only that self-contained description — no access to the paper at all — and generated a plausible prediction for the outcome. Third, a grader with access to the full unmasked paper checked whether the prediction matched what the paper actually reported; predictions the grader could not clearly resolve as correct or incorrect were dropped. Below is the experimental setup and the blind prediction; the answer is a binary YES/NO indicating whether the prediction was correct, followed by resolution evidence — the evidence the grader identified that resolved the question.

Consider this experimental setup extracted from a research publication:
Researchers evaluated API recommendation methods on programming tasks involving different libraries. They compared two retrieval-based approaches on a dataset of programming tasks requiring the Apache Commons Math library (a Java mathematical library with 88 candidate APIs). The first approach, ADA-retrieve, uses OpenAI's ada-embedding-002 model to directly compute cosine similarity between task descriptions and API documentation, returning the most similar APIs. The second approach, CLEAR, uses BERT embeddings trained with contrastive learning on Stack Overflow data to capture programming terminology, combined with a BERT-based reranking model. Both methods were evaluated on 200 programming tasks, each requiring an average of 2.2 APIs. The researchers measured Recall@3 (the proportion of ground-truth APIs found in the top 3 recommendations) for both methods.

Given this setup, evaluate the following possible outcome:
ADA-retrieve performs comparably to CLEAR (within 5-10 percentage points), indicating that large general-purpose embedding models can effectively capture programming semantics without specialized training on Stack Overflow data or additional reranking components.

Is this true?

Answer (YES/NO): NO